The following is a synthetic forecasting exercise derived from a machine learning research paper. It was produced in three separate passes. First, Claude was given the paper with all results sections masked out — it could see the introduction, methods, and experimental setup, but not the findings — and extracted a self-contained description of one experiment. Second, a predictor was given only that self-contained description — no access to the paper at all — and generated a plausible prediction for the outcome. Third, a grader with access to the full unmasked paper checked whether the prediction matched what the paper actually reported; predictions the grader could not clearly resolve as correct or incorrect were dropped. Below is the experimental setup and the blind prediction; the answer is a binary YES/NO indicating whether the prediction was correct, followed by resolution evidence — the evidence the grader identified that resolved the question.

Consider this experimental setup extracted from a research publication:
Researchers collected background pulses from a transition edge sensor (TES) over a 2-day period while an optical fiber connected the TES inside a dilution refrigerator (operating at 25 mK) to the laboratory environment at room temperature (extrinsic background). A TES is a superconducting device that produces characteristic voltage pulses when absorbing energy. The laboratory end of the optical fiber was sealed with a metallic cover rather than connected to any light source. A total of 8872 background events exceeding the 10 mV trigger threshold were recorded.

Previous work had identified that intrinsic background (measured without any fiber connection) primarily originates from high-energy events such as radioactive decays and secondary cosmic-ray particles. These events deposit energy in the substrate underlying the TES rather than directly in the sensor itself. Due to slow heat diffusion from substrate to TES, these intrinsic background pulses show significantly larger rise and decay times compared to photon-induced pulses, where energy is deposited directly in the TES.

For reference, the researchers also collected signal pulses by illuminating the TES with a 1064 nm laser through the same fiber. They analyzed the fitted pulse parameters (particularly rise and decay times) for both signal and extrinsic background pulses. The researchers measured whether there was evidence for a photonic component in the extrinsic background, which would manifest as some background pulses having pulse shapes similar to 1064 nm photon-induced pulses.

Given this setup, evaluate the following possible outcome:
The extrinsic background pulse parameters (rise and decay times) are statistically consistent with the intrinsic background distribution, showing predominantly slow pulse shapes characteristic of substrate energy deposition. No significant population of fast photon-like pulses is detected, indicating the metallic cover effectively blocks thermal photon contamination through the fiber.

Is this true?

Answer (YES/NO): NO